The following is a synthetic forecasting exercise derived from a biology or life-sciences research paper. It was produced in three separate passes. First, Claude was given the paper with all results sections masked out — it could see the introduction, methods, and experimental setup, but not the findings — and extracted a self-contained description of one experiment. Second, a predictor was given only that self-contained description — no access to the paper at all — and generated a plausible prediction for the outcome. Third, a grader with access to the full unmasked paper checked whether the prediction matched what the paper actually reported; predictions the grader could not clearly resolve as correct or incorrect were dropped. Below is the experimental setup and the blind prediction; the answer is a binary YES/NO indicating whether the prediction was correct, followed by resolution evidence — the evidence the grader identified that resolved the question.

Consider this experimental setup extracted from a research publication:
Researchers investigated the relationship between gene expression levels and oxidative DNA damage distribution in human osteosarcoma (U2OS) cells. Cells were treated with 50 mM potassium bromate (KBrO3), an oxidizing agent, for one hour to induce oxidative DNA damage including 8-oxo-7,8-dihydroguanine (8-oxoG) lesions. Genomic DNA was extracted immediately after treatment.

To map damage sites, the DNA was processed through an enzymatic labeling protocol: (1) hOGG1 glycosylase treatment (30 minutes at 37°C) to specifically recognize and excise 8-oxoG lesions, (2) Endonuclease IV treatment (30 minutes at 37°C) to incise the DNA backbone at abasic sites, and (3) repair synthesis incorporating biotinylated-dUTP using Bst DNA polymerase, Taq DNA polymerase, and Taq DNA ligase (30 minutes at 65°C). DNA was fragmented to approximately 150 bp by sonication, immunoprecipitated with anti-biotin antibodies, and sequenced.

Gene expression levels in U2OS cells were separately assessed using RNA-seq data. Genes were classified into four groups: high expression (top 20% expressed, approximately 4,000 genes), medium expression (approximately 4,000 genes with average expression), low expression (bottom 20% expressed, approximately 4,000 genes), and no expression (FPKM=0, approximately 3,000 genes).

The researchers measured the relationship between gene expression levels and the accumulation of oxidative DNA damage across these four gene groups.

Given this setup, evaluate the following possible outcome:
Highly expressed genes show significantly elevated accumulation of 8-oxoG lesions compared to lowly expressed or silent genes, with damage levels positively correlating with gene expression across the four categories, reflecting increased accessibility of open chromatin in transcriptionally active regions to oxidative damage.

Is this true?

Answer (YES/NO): YES